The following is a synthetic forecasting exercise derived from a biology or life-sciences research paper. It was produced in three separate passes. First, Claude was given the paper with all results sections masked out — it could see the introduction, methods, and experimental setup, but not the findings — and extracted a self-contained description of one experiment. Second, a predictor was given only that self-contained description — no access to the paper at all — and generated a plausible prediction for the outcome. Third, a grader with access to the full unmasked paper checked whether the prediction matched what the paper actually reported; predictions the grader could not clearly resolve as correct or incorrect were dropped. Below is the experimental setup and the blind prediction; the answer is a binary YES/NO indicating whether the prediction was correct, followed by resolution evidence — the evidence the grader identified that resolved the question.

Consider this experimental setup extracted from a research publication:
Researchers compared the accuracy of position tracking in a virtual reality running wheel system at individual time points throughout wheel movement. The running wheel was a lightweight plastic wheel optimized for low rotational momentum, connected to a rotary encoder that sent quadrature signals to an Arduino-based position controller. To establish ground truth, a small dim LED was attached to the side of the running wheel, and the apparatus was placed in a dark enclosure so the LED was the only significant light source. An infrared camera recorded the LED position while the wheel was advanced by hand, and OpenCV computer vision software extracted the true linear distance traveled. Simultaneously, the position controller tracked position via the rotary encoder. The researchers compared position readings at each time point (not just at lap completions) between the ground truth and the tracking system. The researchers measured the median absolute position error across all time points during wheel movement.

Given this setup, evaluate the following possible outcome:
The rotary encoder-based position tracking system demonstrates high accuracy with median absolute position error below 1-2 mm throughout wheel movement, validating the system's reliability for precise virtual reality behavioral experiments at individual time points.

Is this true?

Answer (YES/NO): NO